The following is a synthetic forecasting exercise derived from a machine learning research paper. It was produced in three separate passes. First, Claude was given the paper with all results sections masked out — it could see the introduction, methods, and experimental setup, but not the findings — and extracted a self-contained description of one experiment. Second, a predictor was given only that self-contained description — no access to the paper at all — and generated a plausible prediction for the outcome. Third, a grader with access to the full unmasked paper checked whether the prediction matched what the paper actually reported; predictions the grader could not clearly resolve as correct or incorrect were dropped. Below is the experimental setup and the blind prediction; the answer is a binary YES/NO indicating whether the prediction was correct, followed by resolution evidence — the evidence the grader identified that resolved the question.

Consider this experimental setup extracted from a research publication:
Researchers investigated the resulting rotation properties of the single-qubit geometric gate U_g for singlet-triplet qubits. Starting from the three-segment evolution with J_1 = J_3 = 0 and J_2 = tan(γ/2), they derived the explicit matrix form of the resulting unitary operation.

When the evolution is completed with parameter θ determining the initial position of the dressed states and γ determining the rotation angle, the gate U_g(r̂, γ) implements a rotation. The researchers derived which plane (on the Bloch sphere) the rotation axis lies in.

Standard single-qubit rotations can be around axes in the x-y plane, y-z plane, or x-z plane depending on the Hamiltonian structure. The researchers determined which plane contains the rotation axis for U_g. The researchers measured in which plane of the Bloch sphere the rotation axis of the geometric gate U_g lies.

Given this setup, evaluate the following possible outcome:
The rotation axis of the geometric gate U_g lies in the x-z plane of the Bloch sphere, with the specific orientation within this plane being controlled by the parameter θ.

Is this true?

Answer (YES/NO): NO